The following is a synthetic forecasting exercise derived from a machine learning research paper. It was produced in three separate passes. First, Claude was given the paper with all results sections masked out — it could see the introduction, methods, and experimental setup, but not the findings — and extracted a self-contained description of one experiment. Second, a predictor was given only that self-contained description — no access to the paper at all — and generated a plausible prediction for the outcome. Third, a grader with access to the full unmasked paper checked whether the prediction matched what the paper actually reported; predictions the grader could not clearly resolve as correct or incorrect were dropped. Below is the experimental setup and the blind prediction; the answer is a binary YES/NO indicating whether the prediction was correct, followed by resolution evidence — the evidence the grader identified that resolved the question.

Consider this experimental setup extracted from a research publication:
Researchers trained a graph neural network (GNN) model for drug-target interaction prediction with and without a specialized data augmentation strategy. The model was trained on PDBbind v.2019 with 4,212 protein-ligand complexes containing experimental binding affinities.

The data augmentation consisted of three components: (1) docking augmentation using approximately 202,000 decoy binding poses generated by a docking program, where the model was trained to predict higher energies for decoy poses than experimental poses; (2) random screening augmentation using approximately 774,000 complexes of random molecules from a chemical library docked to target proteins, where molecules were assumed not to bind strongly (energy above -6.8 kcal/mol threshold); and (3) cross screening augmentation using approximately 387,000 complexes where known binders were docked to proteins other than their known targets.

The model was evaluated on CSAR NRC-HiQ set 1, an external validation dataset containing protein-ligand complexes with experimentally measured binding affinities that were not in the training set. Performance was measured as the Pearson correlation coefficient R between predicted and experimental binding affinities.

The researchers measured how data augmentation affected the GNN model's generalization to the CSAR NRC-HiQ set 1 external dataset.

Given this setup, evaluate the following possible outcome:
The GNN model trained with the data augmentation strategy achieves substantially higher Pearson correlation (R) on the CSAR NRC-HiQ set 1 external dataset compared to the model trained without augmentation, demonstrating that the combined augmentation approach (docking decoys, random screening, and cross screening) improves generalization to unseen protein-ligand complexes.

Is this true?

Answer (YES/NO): NO